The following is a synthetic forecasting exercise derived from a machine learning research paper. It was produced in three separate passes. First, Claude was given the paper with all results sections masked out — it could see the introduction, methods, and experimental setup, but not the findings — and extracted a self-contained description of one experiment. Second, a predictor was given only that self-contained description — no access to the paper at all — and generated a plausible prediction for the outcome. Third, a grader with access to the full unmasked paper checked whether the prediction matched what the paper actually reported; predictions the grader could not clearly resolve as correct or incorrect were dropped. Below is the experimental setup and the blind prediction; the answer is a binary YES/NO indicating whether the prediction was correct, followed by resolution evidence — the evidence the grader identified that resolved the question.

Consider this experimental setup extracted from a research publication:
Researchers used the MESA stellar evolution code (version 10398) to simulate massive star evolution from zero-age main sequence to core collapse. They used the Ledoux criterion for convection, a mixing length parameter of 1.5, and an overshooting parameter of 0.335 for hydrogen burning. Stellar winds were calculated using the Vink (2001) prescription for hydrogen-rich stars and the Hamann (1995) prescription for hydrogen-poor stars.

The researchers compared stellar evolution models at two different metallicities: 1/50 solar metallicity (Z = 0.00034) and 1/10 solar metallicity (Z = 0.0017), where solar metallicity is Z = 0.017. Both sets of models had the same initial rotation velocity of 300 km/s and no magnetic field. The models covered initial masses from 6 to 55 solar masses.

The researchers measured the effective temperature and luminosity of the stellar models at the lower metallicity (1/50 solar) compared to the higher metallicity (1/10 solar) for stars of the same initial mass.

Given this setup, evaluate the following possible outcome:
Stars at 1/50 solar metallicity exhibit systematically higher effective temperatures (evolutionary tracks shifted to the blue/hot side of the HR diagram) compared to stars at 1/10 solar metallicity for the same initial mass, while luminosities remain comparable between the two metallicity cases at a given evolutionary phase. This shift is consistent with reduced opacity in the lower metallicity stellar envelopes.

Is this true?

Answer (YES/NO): NO